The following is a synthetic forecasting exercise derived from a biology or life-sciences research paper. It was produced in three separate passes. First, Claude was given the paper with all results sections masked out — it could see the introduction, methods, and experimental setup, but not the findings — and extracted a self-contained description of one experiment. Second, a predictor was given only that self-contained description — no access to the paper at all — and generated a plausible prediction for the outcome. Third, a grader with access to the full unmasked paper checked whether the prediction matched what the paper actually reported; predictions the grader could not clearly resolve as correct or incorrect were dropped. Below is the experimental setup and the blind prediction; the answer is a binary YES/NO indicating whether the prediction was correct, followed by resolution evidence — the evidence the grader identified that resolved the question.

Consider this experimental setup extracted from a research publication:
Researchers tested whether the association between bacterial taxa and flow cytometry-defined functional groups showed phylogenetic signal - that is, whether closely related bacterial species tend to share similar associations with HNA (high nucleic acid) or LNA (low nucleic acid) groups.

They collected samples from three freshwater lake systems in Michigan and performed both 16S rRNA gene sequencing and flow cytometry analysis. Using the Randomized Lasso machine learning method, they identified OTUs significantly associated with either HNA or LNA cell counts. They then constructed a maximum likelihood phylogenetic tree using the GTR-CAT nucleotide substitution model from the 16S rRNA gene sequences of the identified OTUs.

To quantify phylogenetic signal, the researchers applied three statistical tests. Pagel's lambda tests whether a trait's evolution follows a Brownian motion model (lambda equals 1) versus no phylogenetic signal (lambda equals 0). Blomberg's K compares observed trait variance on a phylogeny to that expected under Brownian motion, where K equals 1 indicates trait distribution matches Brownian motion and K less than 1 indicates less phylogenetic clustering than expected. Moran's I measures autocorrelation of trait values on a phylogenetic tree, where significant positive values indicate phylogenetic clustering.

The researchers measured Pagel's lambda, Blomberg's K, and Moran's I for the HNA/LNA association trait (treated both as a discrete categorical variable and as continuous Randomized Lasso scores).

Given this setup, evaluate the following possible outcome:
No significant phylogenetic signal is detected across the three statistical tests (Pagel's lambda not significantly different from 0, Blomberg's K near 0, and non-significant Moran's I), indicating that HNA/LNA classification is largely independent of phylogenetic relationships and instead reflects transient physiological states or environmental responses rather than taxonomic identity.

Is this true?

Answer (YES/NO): NO